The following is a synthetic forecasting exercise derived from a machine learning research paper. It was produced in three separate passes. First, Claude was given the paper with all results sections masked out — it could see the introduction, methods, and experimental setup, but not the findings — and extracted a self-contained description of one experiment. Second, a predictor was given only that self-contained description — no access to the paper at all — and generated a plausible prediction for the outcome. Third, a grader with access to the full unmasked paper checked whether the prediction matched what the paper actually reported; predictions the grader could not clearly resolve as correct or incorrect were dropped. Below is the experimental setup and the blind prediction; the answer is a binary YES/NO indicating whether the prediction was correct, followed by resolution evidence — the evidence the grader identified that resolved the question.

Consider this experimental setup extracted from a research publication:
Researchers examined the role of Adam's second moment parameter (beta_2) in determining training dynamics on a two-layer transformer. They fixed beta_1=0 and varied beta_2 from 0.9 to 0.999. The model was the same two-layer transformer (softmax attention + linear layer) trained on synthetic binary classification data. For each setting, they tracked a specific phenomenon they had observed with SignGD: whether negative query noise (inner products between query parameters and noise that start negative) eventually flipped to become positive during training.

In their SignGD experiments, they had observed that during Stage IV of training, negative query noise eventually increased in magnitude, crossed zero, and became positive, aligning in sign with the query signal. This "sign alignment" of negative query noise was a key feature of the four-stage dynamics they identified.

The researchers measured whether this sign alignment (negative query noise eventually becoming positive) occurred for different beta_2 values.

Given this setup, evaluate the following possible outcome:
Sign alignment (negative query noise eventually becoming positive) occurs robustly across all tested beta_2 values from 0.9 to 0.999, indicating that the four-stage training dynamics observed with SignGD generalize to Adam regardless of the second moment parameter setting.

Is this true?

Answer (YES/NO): NO